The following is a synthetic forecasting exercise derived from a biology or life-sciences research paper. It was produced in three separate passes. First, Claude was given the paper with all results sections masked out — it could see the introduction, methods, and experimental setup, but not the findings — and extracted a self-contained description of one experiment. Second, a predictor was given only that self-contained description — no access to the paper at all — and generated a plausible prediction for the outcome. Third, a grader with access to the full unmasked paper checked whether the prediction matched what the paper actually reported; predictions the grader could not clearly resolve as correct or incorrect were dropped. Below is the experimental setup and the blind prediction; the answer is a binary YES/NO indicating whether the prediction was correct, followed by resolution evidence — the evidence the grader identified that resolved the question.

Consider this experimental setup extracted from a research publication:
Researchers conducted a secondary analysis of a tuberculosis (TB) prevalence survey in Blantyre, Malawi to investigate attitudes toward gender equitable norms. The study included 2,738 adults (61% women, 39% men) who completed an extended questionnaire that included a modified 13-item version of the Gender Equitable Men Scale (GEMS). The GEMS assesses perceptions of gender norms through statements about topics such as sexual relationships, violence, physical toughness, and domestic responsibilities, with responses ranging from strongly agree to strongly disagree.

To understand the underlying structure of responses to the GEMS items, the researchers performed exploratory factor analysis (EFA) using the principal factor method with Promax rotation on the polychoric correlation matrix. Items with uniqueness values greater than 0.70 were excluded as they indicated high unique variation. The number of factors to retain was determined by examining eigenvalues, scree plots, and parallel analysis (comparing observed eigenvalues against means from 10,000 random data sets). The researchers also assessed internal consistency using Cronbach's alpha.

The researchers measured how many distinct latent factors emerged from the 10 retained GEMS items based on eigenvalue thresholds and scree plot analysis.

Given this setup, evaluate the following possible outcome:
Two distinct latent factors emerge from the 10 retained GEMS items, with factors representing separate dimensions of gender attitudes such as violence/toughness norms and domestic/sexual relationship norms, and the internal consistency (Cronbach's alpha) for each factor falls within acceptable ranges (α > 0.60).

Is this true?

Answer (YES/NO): YES